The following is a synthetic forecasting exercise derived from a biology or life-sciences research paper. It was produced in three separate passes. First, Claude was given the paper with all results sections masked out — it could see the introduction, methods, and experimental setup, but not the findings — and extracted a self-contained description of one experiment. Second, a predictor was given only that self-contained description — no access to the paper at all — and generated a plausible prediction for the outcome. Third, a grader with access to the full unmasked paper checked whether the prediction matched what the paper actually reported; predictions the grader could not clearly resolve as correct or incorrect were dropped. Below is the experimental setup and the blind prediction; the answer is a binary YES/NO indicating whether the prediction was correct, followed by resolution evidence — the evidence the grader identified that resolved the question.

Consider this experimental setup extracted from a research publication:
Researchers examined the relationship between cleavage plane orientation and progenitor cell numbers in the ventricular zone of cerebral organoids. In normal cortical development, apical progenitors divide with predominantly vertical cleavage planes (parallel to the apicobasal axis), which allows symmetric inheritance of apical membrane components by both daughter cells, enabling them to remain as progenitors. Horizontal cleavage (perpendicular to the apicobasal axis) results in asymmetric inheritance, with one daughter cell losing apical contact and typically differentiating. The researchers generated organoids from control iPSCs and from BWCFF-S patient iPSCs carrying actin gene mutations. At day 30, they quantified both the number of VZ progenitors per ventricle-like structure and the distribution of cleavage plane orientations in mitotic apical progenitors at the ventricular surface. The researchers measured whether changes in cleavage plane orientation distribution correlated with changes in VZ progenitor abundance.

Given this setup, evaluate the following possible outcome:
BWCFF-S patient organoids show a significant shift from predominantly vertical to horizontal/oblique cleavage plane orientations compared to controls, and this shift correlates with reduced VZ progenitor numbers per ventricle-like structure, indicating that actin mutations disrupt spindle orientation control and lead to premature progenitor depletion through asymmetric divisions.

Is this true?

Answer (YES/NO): YES